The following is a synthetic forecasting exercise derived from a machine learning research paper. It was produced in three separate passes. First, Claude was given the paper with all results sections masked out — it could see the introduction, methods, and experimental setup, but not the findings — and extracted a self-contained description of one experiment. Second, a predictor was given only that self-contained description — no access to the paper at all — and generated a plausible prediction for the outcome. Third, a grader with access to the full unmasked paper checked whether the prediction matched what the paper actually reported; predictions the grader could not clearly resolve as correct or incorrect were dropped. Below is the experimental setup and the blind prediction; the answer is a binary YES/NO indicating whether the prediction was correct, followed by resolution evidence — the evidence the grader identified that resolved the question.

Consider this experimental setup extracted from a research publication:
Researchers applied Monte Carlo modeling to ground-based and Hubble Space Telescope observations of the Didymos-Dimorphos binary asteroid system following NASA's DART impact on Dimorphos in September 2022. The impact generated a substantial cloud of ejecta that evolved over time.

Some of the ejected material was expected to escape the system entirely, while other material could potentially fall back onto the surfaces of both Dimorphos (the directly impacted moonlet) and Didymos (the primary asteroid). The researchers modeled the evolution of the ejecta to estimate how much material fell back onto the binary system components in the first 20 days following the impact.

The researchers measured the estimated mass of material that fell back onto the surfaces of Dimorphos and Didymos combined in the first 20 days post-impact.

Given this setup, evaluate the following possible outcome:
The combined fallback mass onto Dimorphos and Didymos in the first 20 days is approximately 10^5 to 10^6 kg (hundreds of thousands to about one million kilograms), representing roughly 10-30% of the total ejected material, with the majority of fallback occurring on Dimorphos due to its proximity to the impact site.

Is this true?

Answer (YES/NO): NO